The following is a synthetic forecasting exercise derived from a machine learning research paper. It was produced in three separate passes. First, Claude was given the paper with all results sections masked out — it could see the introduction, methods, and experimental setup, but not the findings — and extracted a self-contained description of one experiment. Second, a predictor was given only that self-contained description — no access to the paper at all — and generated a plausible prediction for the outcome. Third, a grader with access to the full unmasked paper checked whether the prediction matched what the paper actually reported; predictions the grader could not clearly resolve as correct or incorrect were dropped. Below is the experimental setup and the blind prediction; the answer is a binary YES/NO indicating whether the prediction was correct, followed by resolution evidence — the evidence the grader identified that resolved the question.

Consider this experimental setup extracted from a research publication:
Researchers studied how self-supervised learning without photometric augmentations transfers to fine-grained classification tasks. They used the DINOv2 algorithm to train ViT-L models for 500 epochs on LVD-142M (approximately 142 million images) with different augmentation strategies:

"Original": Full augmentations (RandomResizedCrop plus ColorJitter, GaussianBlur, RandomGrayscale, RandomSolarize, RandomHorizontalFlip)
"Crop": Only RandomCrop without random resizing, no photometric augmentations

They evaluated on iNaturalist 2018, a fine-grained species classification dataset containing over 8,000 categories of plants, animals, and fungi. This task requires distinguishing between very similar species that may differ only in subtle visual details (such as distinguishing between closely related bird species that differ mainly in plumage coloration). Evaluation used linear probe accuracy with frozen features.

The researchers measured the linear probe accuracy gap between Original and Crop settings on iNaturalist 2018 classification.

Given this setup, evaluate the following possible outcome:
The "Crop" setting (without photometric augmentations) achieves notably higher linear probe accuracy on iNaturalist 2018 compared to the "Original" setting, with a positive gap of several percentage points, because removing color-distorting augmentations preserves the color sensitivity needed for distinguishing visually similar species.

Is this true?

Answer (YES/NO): NO